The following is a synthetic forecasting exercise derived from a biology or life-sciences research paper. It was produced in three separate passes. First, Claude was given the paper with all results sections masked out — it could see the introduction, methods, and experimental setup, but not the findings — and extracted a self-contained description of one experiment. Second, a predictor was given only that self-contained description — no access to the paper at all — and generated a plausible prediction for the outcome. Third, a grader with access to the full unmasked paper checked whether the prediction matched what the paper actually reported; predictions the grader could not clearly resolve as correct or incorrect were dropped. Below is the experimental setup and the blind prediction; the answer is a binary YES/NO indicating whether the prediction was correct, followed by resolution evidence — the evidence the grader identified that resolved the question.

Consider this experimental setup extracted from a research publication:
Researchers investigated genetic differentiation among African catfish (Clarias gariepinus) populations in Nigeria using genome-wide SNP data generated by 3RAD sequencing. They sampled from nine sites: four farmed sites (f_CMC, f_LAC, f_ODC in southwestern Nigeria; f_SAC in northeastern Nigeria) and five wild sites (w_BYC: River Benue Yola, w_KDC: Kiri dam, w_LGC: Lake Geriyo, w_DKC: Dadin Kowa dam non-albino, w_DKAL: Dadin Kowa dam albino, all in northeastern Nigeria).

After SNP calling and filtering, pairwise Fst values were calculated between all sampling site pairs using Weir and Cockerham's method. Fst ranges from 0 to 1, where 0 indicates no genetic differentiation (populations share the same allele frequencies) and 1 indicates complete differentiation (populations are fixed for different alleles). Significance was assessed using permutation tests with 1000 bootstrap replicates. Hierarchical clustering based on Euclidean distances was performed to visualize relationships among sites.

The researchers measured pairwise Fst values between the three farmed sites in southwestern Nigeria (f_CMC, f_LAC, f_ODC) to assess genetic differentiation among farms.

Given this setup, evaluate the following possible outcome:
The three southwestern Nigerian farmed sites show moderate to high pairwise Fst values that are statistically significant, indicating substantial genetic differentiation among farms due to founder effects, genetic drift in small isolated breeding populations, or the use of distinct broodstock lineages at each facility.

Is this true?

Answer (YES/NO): YES